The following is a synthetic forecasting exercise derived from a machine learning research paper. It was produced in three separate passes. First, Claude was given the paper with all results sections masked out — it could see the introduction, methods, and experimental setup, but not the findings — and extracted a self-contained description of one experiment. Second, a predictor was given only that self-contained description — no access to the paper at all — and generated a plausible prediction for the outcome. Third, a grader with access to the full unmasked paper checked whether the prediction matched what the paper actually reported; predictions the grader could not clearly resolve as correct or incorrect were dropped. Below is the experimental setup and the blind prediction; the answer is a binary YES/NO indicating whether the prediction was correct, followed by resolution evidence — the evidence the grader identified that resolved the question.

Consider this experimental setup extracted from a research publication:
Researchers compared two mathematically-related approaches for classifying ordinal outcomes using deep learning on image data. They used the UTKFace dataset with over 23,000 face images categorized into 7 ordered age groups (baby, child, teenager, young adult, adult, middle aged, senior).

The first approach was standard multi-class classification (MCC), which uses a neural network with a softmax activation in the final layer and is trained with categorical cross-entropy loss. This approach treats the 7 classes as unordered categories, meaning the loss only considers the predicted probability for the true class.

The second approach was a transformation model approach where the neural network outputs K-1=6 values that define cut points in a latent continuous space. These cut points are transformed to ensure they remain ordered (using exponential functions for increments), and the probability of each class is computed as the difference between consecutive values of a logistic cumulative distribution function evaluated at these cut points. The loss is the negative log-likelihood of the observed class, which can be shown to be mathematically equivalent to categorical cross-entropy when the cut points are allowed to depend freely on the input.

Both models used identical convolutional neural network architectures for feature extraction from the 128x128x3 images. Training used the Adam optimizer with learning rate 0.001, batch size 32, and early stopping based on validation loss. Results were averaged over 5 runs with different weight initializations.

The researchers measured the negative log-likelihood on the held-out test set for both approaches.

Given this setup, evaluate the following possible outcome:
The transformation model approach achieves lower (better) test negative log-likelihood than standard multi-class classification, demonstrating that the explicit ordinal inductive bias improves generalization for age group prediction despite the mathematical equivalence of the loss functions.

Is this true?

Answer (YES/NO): NO